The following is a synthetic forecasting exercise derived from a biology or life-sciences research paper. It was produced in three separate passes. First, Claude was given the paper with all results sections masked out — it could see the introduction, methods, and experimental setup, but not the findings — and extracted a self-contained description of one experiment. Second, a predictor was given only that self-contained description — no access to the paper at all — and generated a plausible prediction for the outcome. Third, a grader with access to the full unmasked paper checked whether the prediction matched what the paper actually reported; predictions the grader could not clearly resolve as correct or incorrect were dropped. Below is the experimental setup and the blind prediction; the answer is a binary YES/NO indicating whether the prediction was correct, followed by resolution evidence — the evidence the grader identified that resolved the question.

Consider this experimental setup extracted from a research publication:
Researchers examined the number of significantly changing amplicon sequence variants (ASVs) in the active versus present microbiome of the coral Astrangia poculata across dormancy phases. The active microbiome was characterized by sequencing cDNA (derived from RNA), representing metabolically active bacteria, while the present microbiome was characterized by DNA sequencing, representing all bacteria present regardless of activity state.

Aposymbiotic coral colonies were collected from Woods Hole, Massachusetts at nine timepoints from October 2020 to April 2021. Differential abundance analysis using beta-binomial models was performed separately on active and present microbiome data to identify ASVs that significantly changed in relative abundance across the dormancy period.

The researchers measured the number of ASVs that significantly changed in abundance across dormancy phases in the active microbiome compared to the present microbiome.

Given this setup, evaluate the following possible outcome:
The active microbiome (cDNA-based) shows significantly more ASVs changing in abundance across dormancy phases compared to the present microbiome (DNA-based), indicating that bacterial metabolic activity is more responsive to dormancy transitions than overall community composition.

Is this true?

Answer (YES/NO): NO